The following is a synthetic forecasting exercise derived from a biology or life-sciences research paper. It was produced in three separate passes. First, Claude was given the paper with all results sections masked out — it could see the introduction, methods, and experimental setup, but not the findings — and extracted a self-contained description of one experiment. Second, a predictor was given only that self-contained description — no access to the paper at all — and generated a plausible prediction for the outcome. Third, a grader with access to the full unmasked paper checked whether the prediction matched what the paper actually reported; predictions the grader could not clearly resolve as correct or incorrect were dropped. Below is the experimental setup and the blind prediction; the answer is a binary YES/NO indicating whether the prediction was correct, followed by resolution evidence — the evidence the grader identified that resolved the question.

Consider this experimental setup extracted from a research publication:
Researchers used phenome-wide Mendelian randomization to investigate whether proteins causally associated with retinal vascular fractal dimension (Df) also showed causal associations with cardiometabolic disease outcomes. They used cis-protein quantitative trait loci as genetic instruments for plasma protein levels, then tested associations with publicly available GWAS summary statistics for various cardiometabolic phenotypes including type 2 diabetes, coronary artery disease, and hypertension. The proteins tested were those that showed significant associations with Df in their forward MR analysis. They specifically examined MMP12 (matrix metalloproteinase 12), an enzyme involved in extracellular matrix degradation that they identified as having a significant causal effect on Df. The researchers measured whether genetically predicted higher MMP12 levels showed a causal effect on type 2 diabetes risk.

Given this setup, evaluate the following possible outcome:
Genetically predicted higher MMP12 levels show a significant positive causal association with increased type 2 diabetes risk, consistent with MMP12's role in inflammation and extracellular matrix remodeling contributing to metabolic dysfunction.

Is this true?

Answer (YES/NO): NO